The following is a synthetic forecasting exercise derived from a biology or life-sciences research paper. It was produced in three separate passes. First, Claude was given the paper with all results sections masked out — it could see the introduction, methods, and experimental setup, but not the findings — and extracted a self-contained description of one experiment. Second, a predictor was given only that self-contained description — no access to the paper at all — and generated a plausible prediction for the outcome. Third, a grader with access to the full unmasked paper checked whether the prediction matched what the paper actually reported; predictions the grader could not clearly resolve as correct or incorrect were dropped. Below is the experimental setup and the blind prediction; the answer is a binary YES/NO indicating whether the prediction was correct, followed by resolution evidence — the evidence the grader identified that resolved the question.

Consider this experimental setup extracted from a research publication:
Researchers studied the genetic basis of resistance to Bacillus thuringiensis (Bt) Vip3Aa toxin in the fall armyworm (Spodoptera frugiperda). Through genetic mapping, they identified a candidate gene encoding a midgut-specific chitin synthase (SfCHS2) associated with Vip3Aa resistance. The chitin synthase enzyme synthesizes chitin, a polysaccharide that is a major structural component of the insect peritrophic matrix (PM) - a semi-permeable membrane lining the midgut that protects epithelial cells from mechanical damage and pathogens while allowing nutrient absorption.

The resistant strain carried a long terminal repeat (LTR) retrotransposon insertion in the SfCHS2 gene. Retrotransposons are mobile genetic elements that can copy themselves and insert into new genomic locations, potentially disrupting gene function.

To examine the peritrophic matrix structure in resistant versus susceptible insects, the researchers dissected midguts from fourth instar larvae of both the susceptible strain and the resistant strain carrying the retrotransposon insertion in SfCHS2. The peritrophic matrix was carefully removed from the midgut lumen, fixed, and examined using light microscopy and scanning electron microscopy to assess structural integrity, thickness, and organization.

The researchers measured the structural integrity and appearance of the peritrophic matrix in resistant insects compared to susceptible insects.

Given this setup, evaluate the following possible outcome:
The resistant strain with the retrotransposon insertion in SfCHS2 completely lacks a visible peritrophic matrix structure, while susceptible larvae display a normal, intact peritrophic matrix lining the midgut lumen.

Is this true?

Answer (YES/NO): NO